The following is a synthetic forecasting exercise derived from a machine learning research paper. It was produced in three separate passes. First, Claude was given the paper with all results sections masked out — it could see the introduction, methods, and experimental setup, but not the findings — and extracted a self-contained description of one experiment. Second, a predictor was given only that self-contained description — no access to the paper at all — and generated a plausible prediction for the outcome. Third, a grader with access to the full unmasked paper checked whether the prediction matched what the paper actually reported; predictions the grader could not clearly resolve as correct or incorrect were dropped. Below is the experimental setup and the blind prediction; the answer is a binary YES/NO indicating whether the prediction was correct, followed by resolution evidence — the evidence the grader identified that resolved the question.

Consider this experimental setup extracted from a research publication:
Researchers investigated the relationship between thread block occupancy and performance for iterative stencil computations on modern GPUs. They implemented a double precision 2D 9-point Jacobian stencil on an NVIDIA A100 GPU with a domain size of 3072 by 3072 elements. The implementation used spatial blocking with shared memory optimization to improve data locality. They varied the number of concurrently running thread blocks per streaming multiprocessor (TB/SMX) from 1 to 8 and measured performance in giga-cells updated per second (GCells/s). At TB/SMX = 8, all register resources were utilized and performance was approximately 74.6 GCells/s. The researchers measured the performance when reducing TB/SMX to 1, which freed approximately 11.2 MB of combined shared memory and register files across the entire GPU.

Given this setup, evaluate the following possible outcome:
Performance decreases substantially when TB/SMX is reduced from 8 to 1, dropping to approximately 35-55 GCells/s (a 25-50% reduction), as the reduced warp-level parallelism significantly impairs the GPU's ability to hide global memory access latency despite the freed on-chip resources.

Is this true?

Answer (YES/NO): NO